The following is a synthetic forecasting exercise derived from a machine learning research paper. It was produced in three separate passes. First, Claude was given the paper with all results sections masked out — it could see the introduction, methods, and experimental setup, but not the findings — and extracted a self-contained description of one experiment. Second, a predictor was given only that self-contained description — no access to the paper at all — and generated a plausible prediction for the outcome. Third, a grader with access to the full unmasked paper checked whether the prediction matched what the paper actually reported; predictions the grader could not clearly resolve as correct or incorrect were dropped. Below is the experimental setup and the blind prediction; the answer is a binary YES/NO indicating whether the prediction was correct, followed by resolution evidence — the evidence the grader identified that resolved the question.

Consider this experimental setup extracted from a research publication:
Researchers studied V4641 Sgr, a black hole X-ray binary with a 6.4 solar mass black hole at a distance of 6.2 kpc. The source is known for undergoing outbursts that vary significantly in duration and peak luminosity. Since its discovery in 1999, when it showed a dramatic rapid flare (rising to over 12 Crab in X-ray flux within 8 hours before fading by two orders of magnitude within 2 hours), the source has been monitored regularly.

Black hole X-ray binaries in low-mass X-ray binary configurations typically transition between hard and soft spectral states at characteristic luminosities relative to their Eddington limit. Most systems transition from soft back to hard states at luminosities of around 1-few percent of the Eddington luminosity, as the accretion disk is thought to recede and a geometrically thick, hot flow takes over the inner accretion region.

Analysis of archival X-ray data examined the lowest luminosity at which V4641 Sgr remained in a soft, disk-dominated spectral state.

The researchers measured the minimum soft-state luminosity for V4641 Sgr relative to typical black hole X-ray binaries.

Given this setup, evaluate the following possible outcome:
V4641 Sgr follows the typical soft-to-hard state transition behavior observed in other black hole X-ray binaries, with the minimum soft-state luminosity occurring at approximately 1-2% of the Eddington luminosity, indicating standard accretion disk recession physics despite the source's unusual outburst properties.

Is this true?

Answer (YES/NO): NO